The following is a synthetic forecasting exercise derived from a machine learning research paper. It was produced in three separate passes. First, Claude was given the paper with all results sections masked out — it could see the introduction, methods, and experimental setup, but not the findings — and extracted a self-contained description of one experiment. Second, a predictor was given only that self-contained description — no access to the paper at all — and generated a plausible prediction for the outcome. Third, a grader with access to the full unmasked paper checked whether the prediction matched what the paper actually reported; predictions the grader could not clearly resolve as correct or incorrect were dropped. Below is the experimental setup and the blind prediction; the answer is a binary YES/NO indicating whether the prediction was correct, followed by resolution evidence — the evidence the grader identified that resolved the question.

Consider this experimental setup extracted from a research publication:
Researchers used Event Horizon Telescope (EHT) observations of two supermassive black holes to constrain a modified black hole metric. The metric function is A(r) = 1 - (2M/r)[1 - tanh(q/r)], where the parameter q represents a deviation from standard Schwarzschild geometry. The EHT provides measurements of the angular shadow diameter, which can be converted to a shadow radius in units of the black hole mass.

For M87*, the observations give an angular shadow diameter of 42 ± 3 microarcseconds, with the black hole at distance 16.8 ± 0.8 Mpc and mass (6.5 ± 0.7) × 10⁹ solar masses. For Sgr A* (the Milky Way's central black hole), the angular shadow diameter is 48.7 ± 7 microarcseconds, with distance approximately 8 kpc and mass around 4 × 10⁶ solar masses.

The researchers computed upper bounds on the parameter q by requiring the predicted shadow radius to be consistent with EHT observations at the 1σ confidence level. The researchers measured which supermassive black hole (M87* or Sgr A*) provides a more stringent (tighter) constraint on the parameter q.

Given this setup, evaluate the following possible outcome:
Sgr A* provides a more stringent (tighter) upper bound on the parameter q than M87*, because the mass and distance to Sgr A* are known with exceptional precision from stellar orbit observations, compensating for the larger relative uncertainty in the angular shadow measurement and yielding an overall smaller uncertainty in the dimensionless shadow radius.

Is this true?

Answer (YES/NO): YES